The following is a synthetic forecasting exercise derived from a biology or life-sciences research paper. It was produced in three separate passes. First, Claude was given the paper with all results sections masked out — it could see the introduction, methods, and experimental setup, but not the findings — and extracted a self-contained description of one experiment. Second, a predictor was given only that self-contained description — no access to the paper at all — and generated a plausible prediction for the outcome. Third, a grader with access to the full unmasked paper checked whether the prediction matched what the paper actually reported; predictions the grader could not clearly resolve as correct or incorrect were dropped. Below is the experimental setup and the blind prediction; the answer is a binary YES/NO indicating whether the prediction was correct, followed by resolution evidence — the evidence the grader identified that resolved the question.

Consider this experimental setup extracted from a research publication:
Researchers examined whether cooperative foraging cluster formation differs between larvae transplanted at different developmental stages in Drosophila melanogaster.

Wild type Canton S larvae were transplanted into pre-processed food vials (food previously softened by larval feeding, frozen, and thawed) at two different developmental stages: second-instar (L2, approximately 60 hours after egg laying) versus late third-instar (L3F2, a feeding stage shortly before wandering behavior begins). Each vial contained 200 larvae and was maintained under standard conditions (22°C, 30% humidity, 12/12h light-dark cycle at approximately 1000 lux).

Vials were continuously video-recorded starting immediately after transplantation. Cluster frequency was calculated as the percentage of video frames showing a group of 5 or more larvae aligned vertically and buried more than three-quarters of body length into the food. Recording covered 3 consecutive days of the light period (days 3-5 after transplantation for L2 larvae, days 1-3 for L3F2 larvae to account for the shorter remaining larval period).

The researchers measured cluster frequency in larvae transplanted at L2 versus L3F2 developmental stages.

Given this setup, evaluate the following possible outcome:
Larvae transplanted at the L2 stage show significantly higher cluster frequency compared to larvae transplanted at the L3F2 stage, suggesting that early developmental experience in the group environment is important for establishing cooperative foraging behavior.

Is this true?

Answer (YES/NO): YES